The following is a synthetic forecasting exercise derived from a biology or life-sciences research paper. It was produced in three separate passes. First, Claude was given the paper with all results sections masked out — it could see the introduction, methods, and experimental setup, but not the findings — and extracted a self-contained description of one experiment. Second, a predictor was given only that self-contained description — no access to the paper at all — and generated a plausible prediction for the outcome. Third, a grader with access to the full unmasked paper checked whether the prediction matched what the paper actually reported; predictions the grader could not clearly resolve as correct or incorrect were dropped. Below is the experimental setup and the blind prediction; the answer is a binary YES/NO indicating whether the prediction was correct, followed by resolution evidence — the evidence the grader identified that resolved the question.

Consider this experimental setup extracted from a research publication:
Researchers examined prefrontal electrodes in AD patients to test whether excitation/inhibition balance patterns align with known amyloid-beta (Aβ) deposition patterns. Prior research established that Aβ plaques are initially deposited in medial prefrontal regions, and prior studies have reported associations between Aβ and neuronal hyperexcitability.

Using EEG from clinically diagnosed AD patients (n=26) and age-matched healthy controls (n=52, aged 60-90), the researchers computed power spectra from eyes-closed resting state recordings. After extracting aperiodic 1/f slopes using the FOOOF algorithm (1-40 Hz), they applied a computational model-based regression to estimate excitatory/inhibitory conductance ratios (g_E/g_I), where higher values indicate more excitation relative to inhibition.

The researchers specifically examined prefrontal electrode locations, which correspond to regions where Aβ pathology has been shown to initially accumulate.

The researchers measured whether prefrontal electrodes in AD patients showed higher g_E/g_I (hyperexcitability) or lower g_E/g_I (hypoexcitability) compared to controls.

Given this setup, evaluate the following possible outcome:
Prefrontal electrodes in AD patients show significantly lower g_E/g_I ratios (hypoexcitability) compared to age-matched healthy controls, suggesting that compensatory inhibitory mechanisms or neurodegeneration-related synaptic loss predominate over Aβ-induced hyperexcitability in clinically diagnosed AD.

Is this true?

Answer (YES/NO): NO